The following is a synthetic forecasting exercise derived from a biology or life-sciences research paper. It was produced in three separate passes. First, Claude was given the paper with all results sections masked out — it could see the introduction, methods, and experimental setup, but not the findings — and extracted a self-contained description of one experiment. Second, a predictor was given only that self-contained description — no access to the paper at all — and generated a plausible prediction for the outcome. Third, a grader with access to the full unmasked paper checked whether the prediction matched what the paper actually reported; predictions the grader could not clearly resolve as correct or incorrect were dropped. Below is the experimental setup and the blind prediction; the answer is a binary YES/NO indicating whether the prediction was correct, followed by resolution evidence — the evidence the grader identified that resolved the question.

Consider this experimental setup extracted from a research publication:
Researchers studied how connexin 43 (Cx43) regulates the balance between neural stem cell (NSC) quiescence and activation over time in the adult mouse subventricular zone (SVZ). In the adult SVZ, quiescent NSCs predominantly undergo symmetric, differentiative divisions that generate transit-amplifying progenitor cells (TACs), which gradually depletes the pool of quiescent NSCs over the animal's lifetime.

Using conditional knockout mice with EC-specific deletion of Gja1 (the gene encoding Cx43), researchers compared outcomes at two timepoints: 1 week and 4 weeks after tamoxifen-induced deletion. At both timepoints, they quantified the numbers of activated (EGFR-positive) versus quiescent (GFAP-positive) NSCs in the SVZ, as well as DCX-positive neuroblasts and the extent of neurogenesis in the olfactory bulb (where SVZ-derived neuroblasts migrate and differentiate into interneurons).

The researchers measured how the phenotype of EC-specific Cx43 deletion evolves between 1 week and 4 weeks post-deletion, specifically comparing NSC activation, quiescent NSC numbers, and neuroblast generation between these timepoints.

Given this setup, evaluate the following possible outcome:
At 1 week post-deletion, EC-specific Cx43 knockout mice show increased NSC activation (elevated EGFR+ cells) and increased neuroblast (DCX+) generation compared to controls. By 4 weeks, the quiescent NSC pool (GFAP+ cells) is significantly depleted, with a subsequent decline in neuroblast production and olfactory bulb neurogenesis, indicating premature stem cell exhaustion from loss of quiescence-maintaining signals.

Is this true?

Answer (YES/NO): NO